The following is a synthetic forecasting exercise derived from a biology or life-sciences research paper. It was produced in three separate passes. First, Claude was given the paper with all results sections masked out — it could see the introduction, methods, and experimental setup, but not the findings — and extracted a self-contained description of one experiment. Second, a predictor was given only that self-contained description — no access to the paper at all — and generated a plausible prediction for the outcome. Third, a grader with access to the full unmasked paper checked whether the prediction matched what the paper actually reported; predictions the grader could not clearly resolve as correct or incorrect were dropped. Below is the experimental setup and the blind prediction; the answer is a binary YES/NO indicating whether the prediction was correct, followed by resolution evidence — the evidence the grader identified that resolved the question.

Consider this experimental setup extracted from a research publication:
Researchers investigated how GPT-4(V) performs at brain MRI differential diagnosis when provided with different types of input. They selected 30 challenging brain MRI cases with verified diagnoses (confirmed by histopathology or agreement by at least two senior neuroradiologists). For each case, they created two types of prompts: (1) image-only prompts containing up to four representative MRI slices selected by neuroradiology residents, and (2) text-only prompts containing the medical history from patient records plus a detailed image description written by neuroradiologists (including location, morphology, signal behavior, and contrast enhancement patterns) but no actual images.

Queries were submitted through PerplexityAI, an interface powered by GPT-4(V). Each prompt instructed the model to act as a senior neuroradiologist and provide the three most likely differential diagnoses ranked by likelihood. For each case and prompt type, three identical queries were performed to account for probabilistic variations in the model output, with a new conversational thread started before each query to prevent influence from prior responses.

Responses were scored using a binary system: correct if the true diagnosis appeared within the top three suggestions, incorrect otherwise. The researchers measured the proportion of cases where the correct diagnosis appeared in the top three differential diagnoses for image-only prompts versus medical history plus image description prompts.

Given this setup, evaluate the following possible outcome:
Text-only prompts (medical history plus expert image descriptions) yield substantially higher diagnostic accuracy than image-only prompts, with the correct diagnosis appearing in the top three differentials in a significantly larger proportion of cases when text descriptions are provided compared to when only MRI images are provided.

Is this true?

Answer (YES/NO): YES